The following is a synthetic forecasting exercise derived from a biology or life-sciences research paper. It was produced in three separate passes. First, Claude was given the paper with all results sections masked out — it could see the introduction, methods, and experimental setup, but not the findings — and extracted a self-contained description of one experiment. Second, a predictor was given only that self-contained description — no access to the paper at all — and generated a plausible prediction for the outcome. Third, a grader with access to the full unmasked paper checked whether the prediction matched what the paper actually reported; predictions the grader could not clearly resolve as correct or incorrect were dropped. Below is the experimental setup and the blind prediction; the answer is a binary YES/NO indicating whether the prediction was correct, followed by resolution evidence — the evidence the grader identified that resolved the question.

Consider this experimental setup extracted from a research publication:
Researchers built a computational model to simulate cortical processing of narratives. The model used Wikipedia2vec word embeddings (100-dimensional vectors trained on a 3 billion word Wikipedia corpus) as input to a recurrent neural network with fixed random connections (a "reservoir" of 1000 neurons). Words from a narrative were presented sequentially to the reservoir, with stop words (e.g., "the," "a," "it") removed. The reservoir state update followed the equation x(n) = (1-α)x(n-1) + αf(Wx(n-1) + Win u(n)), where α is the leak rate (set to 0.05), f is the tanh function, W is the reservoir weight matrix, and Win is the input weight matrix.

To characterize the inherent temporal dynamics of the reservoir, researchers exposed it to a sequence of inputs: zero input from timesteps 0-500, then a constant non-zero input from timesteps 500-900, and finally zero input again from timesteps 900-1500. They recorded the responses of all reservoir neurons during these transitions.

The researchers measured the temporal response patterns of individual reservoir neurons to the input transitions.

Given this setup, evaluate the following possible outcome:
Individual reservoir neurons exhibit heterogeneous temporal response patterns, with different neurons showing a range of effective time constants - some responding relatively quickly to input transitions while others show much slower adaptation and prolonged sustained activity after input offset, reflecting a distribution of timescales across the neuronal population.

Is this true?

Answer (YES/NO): YES